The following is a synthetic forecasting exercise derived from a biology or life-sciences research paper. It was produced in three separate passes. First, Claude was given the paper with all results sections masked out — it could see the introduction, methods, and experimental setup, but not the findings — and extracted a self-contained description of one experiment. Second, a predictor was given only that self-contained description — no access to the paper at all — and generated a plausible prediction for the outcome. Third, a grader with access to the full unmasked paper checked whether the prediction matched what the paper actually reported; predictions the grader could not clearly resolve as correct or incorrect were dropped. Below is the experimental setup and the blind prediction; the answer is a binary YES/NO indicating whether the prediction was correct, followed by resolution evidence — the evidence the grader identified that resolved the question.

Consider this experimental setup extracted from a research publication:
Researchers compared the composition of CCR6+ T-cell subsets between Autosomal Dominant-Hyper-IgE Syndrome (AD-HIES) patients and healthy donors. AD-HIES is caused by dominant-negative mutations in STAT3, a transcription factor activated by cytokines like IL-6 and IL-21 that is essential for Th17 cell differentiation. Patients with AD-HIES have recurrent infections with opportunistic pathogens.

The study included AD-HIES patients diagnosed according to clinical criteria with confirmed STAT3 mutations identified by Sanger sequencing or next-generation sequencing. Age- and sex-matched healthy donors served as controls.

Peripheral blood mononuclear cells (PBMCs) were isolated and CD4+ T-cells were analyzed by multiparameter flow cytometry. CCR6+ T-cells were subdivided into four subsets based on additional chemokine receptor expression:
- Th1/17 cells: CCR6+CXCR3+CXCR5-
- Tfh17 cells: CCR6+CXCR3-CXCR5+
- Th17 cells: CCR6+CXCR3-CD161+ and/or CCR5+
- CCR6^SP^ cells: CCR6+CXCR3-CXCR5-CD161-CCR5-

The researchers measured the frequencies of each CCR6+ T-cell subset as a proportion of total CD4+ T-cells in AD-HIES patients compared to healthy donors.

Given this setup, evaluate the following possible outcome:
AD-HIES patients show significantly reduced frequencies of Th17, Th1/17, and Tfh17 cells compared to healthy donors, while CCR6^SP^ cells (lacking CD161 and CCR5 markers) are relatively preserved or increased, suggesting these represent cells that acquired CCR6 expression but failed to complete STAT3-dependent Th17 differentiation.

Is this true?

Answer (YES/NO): NO